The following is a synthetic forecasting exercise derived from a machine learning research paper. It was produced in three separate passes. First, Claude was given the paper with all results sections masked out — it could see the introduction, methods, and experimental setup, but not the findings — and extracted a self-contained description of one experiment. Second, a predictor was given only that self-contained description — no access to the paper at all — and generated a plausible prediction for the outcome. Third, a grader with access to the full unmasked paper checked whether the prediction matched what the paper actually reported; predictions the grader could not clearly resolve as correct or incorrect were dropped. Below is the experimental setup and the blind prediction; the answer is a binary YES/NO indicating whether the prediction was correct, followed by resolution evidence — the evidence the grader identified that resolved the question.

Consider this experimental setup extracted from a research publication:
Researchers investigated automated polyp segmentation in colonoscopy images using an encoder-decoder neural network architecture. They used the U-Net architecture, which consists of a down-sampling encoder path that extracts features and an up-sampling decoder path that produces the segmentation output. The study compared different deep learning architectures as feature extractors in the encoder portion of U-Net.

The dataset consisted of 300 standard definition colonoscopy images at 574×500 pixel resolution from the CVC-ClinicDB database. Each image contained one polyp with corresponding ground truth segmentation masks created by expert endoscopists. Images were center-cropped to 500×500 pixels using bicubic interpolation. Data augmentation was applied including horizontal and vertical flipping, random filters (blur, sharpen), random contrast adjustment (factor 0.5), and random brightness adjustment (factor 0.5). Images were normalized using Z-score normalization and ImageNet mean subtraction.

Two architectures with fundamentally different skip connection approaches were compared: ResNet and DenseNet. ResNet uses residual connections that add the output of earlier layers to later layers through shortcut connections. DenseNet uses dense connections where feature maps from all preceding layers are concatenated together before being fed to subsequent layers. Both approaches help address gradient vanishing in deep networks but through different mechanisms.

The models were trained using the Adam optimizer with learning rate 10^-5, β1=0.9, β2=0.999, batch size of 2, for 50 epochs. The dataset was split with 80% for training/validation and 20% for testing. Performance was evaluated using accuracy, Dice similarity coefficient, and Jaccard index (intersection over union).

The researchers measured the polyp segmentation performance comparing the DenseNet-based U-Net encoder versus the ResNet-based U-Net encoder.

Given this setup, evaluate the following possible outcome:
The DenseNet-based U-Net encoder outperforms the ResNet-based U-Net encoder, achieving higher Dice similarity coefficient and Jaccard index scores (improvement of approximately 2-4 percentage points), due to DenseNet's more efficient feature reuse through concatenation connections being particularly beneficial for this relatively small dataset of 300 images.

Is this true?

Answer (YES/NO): NO